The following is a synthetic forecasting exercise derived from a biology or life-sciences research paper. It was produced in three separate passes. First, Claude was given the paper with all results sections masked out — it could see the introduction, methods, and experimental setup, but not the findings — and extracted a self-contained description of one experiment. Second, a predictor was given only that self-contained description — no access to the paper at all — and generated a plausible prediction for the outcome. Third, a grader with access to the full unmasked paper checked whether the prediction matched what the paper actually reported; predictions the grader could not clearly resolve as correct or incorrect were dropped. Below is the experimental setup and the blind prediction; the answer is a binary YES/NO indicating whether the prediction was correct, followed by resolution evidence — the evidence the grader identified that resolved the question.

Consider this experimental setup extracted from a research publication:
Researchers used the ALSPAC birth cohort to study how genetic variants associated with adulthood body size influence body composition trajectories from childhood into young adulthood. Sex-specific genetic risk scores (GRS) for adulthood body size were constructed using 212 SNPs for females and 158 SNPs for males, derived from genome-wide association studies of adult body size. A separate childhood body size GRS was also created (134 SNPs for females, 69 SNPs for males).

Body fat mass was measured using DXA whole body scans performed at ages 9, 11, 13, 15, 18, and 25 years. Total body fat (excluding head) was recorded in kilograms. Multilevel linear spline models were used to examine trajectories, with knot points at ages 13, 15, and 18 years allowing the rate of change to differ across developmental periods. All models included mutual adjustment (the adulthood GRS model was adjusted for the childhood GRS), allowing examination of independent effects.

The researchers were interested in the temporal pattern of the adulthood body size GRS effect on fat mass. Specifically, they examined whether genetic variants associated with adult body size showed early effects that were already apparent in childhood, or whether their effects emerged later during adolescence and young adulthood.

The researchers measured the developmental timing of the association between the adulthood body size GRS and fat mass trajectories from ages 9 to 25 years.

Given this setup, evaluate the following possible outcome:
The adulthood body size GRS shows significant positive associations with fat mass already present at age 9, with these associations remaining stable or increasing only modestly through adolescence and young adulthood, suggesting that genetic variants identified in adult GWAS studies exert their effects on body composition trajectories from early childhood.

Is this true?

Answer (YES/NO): YES